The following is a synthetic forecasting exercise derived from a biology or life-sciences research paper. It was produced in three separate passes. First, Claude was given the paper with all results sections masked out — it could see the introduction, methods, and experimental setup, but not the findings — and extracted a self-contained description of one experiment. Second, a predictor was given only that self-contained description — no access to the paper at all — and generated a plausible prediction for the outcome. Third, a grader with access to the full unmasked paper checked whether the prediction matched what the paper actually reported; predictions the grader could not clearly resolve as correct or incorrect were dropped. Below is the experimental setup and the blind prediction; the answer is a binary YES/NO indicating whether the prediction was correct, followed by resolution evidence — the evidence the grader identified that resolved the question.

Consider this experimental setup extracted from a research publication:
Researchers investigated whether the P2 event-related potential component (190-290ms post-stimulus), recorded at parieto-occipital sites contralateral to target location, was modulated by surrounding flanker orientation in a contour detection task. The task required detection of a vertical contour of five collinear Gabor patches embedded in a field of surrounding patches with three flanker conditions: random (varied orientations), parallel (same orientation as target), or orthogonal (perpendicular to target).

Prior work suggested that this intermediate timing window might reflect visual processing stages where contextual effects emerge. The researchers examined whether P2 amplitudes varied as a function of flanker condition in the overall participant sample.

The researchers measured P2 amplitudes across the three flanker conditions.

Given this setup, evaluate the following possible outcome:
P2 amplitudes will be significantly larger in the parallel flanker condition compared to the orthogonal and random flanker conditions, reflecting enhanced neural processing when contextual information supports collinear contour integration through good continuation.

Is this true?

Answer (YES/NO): NO